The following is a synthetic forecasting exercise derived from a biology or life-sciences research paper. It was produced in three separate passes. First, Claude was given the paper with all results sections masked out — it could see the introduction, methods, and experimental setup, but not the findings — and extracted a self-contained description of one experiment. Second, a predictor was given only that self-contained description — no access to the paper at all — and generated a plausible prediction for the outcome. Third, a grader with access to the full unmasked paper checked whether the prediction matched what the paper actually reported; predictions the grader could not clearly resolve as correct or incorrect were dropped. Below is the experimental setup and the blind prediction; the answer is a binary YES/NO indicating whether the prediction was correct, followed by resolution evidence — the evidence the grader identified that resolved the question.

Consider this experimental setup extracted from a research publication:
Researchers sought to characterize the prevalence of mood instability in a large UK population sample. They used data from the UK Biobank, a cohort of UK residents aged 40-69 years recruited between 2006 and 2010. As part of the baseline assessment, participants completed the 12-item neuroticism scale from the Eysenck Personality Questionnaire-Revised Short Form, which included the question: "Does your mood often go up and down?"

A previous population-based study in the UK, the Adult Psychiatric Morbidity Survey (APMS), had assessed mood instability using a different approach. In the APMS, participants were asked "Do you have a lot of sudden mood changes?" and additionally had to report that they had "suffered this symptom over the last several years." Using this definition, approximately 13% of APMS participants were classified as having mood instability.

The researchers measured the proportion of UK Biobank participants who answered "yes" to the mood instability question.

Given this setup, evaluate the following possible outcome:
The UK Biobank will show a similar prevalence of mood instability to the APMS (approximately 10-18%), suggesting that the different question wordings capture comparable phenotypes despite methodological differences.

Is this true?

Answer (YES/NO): NO